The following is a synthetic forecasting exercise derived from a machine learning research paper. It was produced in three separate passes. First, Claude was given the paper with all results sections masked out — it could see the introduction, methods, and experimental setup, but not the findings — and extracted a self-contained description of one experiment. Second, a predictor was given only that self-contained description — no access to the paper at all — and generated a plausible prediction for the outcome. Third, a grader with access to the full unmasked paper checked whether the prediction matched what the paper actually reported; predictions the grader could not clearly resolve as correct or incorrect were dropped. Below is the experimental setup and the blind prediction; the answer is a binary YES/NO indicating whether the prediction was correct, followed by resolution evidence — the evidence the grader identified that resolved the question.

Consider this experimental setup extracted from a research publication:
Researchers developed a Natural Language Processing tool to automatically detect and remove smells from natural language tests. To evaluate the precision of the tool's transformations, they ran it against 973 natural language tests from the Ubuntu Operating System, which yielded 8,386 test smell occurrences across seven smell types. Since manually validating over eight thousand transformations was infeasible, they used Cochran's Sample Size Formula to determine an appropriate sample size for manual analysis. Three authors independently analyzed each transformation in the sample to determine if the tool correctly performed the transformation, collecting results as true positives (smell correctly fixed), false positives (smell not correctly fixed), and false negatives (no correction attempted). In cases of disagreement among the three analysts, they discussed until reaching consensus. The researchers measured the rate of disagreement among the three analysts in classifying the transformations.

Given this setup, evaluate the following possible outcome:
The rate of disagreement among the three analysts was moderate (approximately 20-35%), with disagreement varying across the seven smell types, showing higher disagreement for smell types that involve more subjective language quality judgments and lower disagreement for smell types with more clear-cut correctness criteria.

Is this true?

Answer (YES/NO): NO